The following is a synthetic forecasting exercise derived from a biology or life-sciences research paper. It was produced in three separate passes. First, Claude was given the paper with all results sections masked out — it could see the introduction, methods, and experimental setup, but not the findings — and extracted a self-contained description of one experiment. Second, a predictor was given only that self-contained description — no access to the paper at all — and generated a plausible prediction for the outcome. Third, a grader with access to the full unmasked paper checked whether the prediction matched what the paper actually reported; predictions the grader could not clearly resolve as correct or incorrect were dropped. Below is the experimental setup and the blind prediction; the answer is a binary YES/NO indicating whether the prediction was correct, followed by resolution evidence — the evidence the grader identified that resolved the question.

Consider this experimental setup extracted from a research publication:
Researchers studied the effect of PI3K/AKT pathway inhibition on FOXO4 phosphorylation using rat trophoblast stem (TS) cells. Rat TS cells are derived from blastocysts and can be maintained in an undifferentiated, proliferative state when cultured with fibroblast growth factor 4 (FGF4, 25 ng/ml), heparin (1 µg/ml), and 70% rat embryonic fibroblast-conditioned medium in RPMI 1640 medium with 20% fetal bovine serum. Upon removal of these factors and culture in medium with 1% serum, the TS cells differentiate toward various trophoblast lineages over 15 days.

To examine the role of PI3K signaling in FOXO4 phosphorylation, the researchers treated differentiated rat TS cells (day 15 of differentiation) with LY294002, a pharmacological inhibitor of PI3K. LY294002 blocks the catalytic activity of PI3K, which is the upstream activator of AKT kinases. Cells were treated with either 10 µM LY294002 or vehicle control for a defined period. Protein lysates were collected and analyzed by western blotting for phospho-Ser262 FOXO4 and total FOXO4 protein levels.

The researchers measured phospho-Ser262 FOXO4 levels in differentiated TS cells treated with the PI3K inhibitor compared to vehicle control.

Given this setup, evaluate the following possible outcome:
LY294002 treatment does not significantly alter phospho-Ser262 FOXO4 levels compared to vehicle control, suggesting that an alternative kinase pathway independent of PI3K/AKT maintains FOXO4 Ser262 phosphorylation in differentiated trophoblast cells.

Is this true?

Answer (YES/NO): NO